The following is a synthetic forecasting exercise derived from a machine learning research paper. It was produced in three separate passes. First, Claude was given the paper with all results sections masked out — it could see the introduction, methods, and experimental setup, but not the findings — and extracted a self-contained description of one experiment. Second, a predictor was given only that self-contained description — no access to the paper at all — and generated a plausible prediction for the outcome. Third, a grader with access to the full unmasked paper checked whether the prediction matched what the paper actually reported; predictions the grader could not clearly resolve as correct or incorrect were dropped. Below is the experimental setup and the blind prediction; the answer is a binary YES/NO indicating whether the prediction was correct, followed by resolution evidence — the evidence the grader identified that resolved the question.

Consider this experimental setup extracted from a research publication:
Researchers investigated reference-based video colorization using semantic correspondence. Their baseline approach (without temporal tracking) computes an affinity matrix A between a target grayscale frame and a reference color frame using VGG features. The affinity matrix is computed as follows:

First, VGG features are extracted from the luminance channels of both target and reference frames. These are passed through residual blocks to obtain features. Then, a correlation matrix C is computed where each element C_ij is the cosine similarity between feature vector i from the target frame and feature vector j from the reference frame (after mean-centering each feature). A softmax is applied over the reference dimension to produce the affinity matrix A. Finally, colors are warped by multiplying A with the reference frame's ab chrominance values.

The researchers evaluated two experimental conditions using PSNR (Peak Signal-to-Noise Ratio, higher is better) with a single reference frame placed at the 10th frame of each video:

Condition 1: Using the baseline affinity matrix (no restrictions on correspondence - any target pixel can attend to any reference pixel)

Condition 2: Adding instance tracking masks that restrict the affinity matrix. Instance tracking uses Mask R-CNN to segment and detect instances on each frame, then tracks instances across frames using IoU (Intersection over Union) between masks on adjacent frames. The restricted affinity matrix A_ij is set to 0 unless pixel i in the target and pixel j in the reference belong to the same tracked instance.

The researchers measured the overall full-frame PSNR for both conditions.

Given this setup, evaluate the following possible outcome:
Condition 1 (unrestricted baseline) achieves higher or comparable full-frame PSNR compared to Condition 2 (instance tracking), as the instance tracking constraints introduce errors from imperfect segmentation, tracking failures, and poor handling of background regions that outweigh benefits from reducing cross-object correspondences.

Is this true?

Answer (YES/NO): YES